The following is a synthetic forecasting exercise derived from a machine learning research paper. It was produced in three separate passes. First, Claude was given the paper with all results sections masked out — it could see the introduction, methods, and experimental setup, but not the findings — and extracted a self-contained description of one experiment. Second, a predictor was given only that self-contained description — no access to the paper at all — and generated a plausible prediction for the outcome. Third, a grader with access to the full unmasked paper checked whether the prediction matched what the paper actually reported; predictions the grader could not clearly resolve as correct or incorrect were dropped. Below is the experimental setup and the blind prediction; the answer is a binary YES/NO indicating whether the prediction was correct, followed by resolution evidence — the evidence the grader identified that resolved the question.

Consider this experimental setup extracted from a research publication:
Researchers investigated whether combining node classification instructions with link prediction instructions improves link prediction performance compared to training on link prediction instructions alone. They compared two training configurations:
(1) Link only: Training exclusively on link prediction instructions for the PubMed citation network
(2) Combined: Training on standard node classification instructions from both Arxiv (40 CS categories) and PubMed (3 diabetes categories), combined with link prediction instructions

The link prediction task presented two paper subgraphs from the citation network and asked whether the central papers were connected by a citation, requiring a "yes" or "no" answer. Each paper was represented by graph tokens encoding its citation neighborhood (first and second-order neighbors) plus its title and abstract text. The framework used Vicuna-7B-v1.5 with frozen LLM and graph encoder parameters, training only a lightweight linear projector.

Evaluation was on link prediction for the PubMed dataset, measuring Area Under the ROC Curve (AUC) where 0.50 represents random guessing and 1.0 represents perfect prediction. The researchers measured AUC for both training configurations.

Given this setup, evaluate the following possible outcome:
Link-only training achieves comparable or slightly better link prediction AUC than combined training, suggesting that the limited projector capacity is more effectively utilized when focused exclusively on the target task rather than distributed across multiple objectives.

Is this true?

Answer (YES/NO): NO